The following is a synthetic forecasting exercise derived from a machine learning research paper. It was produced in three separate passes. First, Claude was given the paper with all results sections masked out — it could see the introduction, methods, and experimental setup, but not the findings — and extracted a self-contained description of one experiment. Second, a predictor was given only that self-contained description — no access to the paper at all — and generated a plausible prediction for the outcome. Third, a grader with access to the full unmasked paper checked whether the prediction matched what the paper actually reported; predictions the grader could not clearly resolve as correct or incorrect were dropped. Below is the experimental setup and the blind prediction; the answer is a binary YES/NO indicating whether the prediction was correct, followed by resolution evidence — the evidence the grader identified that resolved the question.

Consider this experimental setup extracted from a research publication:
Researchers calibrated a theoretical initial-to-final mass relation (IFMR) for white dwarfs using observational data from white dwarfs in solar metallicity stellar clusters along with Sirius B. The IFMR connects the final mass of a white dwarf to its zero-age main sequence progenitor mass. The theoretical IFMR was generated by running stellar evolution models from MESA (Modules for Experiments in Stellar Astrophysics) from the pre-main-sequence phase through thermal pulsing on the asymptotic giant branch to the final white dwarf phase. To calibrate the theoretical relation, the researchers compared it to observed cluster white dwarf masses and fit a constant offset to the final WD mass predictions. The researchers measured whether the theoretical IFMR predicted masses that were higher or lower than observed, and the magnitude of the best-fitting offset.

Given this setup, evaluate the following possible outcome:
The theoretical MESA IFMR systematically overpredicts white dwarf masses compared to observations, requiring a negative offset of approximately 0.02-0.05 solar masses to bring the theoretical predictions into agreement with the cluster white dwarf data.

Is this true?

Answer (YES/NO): NO